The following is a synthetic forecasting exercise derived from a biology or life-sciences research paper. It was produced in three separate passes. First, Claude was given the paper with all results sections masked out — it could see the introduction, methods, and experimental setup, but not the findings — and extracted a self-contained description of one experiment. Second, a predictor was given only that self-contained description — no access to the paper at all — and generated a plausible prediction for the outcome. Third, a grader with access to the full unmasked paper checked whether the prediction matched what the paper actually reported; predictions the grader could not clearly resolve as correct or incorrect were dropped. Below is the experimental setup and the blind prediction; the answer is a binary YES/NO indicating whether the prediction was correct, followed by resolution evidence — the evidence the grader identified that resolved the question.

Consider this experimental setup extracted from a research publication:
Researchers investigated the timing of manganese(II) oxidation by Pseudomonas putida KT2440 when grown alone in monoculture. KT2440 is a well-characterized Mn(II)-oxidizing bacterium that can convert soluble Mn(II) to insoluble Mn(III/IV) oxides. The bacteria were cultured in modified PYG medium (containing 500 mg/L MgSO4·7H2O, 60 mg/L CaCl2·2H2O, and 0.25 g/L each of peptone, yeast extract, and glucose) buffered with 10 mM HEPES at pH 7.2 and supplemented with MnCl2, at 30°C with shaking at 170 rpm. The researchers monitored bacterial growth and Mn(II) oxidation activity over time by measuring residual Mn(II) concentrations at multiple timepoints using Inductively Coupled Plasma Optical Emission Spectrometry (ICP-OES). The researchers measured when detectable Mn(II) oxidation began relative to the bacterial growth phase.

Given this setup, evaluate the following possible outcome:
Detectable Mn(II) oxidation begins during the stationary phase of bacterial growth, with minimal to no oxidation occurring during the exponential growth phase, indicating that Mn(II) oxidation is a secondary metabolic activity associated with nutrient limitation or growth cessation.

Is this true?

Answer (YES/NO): YES